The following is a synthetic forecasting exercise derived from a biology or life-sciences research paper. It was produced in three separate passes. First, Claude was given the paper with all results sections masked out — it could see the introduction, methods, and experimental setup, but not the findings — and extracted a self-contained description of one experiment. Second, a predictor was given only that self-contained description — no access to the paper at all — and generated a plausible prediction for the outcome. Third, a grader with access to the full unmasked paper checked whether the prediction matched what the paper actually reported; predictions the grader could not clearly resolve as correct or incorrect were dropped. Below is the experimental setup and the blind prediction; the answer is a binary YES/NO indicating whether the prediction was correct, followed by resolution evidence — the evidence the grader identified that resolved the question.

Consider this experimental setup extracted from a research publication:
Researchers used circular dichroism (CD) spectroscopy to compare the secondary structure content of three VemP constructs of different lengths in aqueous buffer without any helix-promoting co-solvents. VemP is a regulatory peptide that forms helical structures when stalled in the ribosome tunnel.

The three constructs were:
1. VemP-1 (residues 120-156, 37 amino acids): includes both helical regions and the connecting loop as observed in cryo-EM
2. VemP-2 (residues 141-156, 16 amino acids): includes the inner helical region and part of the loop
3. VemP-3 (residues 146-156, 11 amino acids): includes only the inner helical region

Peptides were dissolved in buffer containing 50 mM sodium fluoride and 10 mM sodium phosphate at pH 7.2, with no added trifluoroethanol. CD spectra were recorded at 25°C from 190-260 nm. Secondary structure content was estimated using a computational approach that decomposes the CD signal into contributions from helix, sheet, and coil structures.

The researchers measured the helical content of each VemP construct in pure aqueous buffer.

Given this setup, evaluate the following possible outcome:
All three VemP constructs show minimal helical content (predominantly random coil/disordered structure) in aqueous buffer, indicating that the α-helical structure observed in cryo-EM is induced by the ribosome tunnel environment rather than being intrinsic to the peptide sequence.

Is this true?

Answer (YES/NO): YES